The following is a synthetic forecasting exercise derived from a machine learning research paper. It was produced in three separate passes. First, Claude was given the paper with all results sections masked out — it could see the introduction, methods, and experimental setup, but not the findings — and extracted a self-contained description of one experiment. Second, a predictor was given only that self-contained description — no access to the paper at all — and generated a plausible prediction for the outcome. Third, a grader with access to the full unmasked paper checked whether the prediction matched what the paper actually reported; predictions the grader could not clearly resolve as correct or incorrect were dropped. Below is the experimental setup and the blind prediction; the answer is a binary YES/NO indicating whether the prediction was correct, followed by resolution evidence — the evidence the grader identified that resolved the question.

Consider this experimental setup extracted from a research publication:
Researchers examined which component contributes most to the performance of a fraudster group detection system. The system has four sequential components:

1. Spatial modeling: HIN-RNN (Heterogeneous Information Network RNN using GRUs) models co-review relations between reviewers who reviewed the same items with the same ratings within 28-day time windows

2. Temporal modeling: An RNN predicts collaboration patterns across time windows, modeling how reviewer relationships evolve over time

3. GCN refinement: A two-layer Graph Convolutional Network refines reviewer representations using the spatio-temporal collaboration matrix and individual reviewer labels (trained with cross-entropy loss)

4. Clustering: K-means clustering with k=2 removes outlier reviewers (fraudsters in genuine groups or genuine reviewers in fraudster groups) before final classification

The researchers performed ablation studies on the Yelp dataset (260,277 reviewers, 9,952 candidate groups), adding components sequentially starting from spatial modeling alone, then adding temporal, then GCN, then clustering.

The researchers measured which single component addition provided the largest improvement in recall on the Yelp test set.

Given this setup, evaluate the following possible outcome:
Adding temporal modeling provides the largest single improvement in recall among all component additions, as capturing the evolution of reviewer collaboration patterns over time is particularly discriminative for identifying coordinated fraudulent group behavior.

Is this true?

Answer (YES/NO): NO